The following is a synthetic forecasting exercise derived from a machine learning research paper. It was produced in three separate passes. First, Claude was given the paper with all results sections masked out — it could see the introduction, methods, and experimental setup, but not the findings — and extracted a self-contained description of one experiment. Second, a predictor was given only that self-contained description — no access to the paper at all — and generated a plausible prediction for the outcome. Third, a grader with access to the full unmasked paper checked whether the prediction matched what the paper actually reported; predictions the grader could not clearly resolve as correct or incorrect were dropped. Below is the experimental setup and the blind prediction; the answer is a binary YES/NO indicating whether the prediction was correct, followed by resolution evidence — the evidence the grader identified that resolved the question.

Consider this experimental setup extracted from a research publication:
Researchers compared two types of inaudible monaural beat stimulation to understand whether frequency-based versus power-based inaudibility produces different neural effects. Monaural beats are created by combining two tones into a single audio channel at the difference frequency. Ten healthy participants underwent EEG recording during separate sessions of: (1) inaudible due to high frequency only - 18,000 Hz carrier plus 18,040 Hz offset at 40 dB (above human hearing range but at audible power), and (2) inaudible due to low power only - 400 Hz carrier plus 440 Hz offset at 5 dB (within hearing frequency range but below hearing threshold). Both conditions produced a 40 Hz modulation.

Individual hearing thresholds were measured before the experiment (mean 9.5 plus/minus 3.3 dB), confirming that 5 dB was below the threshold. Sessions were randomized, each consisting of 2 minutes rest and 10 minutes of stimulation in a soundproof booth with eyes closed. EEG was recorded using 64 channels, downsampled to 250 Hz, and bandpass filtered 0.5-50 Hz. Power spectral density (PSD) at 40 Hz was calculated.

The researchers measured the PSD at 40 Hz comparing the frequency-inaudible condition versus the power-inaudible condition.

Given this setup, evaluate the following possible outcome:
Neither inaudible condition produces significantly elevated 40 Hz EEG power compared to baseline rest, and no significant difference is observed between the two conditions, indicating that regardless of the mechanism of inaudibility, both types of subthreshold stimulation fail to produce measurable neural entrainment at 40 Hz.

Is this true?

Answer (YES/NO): YES